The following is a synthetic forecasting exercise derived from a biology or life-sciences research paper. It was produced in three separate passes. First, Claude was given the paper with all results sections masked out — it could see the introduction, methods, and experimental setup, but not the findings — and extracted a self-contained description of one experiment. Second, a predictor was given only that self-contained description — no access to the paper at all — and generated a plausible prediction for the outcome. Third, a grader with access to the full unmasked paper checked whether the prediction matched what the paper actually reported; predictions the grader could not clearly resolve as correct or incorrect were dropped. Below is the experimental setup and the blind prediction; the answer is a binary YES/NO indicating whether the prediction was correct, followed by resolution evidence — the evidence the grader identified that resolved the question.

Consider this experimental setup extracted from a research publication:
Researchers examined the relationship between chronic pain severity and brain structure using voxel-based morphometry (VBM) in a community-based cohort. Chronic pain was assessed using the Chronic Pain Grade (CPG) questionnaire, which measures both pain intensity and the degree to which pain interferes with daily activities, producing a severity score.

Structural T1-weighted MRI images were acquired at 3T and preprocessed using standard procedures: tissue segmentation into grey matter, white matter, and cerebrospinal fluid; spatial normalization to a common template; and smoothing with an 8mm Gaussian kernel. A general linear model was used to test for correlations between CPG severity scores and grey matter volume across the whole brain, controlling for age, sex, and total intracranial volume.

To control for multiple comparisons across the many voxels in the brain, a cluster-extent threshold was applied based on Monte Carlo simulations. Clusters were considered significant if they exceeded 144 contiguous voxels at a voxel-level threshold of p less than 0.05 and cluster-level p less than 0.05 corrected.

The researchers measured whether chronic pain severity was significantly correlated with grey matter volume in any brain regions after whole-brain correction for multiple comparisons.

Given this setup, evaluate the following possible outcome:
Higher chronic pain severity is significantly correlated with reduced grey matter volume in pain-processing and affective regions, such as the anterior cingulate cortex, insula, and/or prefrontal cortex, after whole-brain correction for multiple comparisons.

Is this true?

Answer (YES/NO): NO